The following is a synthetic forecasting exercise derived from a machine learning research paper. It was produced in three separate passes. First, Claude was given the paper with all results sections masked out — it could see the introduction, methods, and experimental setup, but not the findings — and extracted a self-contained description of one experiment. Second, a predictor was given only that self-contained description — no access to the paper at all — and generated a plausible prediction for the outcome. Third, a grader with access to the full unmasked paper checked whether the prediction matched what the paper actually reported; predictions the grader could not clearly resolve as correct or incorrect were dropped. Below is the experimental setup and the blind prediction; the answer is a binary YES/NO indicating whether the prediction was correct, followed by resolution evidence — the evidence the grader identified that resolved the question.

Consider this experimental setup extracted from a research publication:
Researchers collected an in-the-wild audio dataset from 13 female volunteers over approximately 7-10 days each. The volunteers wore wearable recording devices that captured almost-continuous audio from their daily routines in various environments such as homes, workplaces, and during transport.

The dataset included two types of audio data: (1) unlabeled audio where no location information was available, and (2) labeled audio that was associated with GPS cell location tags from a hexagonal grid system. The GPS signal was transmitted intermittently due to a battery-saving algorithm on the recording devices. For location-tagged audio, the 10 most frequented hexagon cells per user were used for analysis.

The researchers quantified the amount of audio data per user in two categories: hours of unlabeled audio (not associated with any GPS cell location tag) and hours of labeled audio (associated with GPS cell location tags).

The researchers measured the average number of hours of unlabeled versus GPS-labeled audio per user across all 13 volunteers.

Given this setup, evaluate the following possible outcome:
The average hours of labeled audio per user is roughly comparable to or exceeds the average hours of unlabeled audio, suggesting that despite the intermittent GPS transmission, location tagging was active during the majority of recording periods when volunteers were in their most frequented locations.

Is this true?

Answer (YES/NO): NO